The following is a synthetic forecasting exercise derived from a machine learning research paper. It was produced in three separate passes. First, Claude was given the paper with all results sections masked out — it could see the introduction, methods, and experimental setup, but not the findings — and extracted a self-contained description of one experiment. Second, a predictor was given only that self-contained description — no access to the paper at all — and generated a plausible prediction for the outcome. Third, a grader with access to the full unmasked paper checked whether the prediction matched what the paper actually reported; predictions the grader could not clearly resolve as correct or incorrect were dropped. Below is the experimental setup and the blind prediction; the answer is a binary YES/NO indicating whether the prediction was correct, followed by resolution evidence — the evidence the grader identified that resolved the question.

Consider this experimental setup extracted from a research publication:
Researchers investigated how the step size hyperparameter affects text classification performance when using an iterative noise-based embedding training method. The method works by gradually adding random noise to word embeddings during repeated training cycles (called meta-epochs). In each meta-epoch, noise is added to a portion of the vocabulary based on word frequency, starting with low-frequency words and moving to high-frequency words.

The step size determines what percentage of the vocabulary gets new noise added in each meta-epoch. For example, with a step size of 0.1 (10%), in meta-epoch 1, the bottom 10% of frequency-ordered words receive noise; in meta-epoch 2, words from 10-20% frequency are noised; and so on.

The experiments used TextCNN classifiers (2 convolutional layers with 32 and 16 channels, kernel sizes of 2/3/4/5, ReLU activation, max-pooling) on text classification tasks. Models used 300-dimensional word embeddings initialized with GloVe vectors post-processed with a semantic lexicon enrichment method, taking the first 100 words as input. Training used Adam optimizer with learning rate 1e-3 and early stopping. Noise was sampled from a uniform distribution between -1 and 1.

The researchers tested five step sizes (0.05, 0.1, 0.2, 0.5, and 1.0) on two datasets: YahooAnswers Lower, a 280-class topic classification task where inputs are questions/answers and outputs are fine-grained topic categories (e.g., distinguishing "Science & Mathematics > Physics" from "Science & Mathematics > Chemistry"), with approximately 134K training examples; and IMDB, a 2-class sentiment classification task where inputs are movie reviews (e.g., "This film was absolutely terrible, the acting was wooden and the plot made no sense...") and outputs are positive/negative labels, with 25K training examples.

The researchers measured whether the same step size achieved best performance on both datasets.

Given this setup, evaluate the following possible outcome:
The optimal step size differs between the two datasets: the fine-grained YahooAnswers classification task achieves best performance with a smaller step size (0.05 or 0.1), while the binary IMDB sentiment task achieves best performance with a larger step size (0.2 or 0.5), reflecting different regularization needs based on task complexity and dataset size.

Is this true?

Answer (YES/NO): NO